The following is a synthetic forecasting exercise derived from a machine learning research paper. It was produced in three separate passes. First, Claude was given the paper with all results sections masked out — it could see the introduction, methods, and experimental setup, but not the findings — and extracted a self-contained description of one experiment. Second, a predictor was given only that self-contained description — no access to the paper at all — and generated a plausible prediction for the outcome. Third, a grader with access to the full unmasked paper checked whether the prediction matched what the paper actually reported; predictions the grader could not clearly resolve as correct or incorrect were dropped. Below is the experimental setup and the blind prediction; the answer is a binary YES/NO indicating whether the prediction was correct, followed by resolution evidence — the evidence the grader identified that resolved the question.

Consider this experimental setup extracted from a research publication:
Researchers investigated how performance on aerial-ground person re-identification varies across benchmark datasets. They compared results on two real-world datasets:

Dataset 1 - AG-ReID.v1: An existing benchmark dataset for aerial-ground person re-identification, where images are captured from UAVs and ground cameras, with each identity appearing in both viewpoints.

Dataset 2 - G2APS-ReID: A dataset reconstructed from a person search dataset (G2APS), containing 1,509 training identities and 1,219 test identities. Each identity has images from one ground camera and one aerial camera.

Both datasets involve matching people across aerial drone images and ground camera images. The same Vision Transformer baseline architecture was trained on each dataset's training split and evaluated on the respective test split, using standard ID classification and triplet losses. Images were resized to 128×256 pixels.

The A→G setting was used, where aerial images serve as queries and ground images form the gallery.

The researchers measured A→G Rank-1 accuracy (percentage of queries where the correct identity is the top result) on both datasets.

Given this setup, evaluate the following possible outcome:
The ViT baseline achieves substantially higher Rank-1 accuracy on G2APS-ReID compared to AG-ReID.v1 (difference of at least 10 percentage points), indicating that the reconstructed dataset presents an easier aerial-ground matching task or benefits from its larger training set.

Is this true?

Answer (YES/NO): NO